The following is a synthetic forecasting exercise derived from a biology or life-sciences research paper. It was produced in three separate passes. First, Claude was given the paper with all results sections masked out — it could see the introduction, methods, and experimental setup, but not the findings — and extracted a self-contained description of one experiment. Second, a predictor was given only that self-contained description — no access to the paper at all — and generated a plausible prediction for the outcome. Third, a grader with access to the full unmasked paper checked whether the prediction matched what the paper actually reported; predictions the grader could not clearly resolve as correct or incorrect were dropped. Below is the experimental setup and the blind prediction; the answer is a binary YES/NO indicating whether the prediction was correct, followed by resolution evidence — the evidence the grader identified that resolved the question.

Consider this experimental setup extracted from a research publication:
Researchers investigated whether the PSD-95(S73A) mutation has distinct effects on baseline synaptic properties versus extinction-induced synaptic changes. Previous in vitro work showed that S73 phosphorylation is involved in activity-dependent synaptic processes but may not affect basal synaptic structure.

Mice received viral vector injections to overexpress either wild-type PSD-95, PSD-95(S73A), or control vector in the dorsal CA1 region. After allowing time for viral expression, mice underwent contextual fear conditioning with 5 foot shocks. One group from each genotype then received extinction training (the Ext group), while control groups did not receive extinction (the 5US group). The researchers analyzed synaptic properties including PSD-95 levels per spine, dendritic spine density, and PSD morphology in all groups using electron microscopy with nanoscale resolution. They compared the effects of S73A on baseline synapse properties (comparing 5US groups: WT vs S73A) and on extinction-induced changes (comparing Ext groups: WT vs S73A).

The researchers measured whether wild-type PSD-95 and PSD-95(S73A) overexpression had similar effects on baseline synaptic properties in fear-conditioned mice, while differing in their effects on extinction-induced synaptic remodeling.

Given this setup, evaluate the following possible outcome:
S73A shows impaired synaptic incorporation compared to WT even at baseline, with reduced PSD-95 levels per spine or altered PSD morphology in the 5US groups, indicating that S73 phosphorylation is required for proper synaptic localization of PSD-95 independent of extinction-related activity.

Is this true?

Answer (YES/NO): NO